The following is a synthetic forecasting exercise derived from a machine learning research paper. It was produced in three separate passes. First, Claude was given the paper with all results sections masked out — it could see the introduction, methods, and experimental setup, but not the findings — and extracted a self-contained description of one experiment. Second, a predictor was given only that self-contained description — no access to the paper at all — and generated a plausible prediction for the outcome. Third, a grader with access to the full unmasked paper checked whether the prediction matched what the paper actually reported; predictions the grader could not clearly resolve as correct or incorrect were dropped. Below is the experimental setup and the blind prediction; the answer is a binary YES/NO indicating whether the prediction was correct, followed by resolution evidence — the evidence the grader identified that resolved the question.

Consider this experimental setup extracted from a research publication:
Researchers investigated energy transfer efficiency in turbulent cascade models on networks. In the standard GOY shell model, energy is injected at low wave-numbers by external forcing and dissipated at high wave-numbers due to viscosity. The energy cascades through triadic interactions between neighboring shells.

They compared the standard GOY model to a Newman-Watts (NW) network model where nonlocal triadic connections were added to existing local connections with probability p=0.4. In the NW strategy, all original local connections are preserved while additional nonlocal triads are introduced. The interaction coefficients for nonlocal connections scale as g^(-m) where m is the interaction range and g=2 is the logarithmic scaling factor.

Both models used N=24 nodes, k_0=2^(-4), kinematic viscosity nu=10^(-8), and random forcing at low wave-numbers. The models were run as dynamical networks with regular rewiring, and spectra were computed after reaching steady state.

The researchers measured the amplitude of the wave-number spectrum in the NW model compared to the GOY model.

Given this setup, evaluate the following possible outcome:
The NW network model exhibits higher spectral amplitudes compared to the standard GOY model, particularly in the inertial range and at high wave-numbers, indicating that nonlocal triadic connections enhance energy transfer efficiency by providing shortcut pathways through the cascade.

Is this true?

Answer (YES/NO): NO